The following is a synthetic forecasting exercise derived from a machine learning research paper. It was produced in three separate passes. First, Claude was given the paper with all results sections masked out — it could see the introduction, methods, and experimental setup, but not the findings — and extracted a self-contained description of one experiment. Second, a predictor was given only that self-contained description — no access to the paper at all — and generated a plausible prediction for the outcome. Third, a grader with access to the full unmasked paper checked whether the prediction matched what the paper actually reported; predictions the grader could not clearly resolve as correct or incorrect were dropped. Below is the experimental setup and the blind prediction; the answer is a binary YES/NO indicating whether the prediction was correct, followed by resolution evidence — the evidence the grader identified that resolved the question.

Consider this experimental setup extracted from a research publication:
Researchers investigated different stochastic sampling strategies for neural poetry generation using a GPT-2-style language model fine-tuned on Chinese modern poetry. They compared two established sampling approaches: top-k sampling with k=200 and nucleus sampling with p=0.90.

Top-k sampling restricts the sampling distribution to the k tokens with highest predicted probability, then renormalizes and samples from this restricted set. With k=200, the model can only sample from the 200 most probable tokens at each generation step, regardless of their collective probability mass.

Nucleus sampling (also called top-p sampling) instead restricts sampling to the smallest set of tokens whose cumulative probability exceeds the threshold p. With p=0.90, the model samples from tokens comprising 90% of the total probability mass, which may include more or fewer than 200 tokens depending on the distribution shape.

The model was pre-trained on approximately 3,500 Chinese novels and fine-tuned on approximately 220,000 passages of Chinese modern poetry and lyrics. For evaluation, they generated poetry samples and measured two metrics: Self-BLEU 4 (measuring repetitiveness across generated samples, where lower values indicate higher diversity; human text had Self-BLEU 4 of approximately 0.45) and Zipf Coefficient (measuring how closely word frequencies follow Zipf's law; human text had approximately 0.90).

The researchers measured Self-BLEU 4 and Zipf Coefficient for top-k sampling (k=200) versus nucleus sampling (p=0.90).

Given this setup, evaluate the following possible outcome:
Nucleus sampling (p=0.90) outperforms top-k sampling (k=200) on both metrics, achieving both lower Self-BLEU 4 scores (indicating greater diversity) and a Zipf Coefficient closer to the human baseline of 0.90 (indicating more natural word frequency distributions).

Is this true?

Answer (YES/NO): NO